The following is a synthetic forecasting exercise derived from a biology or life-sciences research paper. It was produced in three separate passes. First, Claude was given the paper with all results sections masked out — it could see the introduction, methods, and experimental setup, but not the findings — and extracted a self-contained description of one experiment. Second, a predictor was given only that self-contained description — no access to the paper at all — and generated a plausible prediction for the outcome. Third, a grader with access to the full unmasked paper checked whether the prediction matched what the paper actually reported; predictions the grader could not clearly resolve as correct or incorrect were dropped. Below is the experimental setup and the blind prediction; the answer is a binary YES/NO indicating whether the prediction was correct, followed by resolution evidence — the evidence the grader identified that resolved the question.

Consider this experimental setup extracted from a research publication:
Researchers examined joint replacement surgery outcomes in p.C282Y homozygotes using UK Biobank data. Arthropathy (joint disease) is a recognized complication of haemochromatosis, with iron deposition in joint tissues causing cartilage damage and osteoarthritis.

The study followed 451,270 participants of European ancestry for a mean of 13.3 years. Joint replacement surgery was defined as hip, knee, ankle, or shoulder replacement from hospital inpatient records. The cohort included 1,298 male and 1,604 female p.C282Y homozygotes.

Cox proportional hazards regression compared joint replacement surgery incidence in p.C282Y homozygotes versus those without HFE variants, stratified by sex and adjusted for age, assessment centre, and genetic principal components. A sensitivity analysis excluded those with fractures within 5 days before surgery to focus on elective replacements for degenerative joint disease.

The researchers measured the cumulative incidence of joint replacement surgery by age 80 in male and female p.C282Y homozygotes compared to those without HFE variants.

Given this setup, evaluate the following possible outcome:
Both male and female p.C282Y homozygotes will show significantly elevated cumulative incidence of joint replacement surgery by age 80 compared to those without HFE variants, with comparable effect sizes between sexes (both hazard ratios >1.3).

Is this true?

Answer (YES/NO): NO